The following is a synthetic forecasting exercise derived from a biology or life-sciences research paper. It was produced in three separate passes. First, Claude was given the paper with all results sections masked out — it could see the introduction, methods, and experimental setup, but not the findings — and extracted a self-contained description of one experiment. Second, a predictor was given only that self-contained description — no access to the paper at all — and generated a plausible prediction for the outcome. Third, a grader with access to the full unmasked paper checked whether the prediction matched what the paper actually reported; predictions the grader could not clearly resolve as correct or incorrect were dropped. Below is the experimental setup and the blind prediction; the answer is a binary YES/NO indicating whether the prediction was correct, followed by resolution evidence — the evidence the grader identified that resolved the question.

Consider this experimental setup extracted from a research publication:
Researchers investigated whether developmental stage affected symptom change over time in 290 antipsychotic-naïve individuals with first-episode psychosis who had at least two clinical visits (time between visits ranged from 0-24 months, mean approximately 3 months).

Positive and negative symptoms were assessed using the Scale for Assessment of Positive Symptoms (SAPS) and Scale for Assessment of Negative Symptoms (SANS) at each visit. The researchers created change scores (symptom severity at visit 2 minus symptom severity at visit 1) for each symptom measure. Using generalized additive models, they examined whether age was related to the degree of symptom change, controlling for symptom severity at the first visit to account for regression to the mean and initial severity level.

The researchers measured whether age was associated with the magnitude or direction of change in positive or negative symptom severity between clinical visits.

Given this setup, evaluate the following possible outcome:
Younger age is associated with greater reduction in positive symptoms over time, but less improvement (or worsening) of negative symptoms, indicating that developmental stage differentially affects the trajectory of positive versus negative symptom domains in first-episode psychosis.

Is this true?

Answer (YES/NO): NO